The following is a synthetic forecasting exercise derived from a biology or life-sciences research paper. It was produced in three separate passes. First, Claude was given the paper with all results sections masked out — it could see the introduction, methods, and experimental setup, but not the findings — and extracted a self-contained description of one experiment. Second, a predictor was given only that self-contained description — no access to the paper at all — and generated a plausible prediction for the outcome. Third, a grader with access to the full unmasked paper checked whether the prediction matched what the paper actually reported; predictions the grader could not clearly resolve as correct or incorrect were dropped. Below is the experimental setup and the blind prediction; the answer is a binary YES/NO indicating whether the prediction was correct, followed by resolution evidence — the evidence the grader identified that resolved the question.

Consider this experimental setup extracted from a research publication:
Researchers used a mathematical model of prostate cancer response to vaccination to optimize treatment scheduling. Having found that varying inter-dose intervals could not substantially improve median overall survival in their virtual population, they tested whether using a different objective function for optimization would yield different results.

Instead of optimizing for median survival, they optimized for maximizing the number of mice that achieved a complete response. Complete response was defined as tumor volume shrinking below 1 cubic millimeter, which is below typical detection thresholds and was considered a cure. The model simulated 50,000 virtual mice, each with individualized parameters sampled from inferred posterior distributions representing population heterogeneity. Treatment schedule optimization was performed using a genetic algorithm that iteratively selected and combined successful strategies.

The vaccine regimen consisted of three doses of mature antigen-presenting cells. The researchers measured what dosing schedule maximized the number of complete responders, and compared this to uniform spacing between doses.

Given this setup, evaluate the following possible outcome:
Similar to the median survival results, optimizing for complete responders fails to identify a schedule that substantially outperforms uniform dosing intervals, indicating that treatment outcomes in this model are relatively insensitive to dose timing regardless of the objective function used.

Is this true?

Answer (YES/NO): NO